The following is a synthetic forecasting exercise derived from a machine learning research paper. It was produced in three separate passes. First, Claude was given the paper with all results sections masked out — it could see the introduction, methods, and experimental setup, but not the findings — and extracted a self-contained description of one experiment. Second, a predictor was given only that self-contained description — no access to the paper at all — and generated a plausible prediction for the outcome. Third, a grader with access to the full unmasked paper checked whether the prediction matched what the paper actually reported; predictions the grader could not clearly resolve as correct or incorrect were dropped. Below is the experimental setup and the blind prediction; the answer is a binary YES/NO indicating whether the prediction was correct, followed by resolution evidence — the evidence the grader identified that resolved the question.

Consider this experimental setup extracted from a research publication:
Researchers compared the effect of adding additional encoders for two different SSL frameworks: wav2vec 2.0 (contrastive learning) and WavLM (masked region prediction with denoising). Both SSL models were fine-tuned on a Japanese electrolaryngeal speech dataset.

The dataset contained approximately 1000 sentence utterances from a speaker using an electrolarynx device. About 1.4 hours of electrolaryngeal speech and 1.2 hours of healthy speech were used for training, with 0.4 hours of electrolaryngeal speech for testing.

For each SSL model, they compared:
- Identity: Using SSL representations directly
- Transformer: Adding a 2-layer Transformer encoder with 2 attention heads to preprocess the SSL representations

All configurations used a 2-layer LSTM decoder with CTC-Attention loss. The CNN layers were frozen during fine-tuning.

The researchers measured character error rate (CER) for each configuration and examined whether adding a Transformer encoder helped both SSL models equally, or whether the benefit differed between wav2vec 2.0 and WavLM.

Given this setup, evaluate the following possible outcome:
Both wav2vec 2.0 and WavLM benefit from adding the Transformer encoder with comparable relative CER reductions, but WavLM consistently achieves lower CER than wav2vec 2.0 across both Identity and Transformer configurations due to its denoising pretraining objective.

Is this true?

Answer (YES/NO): NO